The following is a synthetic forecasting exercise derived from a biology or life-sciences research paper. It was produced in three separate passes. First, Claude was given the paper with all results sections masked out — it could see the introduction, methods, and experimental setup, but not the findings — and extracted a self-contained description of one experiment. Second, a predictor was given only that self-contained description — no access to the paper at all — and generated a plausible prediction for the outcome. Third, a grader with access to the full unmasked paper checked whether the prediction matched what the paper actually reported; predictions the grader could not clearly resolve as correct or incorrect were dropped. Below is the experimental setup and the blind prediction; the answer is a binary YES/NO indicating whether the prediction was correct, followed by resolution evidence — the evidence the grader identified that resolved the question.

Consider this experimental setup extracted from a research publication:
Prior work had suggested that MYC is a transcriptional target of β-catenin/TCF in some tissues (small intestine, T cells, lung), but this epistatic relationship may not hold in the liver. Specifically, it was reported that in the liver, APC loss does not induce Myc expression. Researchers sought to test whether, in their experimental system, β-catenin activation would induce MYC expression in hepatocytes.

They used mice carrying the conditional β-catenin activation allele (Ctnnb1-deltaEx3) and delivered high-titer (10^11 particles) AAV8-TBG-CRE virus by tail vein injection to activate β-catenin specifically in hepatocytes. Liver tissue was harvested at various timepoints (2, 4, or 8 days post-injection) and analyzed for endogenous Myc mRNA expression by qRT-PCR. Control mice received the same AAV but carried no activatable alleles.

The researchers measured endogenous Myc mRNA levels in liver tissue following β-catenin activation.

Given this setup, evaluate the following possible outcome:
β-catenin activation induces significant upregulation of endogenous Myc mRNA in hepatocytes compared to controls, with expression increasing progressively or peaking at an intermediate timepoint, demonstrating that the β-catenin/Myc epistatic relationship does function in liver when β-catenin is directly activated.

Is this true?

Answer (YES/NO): NO